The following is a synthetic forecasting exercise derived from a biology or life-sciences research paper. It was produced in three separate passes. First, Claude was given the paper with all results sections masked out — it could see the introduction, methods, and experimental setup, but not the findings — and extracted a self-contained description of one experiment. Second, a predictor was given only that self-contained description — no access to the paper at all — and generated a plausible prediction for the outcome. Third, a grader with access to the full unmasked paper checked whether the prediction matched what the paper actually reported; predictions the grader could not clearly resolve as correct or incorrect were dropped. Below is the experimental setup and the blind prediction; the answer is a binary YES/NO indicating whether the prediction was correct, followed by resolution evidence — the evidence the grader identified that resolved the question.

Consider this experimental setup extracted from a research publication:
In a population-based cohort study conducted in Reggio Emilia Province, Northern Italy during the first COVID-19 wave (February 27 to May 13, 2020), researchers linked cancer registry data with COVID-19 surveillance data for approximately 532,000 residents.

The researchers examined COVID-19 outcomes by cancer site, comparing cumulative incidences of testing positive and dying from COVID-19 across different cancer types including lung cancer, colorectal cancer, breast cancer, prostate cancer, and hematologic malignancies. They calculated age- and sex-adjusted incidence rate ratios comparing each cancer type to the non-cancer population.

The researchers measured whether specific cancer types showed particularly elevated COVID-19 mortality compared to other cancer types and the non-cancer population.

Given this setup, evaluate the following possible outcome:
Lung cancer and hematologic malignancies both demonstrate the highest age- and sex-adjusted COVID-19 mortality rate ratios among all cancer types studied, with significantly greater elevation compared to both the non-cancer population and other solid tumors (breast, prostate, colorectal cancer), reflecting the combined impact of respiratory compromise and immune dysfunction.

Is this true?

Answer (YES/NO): NO